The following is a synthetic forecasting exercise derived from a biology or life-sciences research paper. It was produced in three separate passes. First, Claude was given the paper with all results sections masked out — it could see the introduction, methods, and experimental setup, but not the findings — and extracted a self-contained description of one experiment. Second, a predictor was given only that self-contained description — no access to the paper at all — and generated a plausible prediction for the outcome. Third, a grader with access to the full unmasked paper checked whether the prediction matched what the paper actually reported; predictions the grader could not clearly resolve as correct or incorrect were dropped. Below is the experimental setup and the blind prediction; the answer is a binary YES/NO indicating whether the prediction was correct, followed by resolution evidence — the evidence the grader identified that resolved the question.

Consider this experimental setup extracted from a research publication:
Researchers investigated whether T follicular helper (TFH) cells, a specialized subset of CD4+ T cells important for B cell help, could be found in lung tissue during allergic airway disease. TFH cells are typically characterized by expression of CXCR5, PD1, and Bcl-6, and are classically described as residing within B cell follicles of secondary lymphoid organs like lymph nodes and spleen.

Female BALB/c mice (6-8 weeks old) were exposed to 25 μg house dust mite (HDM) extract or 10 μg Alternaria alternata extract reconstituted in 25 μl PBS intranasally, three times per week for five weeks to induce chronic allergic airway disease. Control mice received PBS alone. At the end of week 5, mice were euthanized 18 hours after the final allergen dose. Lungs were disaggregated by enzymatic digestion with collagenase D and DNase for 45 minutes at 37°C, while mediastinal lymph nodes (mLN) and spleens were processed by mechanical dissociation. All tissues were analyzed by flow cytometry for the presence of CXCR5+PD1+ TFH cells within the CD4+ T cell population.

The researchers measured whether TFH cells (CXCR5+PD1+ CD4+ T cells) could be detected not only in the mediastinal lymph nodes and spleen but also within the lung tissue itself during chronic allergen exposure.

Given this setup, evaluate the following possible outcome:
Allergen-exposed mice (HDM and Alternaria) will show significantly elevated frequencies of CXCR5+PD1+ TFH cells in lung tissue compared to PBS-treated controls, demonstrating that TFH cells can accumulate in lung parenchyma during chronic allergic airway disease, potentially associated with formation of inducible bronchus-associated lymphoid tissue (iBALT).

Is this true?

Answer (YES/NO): YES